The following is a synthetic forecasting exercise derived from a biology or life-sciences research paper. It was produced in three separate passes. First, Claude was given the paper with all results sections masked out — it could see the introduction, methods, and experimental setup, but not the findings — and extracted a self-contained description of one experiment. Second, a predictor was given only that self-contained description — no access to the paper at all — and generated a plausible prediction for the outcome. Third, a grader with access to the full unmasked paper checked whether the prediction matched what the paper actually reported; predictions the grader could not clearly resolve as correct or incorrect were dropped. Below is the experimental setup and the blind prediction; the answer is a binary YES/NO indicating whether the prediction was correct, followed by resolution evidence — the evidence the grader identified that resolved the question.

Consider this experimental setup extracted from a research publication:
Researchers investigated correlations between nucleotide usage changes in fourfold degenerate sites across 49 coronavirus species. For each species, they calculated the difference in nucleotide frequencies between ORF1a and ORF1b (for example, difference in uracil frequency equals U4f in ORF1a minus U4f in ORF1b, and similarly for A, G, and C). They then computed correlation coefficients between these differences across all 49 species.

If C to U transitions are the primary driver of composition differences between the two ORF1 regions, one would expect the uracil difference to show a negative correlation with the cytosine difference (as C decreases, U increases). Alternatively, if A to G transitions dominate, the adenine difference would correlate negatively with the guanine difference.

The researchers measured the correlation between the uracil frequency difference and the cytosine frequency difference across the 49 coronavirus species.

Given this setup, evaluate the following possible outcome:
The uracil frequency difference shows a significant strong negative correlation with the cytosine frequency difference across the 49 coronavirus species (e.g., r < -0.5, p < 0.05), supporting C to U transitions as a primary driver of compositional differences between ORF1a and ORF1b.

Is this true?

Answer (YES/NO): YES